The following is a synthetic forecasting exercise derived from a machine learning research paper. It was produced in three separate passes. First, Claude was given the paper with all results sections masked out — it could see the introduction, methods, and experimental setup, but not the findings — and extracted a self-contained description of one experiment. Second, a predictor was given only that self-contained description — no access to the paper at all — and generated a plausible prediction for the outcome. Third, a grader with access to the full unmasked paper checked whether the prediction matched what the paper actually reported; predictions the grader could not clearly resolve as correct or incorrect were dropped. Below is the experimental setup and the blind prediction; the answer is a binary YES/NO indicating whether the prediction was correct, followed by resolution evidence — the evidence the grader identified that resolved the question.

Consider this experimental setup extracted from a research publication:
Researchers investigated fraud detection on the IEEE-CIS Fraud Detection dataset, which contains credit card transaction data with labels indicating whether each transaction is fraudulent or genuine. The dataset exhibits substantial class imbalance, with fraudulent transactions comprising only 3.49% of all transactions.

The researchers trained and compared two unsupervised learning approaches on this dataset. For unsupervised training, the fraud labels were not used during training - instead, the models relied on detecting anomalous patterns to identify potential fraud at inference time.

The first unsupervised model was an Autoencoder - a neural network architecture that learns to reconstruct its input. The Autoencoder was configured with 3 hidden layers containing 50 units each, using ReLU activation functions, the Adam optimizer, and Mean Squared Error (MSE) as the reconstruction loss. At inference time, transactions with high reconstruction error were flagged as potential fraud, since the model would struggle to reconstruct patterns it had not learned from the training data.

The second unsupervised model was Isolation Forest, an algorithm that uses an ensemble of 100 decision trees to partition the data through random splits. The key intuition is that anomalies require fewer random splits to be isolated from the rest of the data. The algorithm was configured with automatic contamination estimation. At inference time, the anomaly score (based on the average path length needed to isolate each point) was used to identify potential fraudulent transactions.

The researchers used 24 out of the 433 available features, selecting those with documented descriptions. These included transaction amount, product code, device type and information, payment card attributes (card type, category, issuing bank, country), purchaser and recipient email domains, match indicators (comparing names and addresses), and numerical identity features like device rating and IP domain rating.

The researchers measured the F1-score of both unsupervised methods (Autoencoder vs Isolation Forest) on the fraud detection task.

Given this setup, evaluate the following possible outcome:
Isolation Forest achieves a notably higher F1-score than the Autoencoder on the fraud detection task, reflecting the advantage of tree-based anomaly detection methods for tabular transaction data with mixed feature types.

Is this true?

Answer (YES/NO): NO